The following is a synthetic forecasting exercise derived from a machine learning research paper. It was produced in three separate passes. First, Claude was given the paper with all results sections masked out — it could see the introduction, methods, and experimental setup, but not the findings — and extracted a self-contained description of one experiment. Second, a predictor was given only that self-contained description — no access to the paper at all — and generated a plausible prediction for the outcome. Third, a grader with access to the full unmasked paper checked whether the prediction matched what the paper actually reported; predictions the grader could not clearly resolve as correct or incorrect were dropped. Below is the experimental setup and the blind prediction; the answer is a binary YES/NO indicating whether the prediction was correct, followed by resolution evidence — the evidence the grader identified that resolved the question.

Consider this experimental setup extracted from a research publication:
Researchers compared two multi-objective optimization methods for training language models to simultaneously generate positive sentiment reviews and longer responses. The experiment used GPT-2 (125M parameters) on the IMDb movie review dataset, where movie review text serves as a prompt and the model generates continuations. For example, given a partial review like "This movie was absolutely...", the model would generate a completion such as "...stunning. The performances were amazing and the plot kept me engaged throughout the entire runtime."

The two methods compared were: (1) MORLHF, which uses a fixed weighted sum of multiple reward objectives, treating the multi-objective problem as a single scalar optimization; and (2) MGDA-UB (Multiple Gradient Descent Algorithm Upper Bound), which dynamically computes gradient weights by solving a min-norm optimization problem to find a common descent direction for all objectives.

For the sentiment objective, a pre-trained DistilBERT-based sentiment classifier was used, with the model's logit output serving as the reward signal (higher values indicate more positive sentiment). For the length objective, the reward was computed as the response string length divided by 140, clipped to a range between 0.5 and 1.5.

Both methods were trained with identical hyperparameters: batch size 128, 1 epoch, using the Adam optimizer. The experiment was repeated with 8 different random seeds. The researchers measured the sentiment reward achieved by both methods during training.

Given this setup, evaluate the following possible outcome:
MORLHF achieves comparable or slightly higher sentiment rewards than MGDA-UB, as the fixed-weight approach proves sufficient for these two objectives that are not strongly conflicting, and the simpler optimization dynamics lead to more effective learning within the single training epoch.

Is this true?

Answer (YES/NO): YES